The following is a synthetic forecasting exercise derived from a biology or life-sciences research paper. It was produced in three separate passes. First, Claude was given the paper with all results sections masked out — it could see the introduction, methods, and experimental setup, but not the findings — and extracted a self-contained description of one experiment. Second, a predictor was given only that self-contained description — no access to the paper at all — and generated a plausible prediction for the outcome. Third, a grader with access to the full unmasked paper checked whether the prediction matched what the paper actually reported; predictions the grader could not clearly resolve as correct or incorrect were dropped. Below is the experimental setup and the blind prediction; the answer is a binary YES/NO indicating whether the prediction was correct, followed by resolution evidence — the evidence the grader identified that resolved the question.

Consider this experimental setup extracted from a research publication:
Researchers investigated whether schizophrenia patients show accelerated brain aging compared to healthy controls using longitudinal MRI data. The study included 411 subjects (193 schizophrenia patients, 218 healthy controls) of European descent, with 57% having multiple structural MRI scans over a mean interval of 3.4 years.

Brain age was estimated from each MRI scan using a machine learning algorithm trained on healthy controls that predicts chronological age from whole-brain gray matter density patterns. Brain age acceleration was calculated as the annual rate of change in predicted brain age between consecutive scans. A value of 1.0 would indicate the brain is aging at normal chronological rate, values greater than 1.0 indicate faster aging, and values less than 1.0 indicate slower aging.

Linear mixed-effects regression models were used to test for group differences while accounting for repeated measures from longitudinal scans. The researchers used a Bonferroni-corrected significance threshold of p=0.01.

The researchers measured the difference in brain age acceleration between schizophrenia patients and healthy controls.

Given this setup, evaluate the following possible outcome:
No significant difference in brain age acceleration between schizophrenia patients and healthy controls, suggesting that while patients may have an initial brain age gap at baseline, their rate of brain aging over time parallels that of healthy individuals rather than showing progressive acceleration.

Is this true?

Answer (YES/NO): NO